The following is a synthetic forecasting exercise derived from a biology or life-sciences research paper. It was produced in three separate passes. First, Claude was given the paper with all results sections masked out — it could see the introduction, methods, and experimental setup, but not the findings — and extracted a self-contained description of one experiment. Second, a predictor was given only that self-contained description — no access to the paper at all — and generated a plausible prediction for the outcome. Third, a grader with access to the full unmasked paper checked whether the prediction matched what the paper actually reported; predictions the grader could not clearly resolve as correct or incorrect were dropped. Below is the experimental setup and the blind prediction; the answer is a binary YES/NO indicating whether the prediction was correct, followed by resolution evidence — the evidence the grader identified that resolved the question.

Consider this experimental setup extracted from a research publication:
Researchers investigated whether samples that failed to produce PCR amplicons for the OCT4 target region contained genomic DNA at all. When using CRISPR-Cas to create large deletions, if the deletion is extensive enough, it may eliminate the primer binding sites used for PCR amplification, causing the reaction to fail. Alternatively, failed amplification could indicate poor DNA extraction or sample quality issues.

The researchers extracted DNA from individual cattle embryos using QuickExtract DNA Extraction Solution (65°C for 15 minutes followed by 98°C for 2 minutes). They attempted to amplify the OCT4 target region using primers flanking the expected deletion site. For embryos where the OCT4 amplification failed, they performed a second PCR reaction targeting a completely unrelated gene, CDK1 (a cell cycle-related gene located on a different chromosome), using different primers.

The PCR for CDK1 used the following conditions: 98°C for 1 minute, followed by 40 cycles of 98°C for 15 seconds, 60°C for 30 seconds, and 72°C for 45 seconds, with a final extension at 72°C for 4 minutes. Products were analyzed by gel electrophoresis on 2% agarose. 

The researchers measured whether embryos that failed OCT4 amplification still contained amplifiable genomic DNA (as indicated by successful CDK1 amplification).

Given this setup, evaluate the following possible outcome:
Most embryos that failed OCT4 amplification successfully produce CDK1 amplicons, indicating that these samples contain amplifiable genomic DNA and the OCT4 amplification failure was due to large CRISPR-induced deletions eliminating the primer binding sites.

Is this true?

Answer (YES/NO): YES